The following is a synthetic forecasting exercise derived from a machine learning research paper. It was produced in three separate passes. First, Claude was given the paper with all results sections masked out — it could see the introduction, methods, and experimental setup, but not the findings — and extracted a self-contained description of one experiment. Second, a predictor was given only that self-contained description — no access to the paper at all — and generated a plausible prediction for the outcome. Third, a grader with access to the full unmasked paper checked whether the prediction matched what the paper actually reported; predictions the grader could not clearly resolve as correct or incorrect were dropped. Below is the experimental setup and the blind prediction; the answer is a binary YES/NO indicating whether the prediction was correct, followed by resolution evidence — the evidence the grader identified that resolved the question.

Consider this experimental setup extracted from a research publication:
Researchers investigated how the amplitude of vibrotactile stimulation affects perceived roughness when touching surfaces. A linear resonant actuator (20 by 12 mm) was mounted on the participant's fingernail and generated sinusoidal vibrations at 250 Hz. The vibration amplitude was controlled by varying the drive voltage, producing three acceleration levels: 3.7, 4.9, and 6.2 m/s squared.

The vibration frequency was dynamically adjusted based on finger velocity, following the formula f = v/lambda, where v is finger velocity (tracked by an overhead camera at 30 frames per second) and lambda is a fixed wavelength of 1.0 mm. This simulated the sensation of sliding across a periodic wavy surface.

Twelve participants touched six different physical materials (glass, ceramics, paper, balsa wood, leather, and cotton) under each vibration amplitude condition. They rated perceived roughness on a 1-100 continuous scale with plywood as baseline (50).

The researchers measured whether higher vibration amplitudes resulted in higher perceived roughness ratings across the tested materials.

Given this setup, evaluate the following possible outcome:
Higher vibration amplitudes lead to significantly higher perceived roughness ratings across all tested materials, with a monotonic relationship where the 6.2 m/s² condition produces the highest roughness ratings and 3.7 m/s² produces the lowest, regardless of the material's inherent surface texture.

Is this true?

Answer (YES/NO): NO